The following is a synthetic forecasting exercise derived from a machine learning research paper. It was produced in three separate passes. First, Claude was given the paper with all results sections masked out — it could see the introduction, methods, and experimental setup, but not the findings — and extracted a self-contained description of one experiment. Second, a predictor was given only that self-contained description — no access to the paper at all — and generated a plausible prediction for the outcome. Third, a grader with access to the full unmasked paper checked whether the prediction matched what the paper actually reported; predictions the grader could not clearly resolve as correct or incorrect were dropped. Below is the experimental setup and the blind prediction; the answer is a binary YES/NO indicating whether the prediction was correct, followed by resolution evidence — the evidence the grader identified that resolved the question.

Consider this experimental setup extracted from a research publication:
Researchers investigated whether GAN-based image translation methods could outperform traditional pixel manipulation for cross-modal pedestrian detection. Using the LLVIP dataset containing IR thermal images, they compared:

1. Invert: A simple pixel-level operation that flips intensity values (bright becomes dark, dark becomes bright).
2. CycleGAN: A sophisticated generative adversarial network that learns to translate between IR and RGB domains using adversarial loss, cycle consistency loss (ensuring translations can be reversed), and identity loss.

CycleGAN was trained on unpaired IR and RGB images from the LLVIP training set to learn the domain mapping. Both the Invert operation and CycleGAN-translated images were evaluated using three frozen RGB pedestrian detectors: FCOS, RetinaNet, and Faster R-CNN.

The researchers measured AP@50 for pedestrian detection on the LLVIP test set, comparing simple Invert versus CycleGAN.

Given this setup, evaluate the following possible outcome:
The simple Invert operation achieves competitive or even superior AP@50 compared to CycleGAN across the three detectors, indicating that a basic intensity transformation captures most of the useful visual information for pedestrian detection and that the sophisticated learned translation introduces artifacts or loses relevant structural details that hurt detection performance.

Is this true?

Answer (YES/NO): YES